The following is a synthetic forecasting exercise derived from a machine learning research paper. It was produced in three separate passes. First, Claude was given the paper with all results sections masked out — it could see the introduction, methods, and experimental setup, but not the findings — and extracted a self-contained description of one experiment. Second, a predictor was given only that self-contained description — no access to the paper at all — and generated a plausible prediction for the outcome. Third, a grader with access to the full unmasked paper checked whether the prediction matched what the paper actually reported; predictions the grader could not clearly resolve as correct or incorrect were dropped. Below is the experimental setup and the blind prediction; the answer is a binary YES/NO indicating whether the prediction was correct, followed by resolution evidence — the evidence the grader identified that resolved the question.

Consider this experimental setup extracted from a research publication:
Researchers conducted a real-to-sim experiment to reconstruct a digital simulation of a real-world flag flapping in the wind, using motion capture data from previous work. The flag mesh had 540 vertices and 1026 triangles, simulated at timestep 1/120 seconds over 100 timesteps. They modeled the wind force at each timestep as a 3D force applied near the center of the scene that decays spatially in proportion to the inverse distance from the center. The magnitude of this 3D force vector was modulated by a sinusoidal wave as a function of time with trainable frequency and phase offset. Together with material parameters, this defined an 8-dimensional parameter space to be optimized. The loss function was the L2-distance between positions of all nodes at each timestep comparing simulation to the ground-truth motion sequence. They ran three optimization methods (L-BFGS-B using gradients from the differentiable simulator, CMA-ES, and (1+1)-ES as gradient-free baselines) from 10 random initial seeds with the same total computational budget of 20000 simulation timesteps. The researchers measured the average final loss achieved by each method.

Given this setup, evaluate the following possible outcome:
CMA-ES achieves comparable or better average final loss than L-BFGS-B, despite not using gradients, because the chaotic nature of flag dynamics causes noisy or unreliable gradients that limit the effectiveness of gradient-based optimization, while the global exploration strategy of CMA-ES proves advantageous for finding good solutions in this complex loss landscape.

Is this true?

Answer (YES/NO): YES